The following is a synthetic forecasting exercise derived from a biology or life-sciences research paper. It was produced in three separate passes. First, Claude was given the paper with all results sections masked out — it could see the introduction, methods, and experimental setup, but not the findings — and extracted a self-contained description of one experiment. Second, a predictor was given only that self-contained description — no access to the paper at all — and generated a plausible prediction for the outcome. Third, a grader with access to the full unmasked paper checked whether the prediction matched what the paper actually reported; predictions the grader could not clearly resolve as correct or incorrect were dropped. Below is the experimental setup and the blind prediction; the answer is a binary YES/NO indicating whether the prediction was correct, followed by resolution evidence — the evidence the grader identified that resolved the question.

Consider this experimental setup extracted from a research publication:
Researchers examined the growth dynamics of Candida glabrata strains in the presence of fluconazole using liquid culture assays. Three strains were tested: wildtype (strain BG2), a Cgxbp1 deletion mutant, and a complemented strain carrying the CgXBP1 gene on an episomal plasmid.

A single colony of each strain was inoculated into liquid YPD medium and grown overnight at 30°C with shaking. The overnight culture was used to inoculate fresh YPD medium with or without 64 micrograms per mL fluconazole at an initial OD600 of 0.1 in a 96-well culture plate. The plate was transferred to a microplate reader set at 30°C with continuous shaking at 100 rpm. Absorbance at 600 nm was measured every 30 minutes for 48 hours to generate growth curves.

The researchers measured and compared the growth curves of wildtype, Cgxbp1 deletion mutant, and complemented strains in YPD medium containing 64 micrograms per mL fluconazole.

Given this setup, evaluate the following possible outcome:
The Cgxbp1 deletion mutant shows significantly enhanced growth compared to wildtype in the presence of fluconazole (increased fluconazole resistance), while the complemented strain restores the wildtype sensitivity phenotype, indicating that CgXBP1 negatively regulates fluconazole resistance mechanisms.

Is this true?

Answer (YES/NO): YES